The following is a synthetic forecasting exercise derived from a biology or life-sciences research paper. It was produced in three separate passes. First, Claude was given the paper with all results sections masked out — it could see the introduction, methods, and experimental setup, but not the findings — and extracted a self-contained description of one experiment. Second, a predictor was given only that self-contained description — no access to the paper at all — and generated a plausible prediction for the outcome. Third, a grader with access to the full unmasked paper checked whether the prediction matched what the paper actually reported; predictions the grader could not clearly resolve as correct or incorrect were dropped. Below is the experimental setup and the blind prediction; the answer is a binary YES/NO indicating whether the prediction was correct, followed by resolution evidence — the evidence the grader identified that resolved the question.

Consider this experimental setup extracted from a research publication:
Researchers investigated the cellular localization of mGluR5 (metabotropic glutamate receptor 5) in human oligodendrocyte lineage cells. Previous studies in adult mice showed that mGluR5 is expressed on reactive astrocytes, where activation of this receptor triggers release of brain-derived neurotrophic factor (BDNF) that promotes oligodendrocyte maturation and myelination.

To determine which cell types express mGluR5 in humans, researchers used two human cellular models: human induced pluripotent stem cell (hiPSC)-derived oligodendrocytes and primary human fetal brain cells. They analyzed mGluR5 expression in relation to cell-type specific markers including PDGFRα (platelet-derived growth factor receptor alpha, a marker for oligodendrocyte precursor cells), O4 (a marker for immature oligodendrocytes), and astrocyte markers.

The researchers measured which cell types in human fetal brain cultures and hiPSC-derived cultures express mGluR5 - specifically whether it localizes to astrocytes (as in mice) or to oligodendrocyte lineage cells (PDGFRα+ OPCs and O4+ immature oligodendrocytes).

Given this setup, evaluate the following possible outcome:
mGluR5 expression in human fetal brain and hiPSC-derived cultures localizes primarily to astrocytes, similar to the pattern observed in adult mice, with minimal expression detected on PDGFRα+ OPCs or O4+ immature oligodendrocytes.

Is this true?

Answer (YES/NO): NO